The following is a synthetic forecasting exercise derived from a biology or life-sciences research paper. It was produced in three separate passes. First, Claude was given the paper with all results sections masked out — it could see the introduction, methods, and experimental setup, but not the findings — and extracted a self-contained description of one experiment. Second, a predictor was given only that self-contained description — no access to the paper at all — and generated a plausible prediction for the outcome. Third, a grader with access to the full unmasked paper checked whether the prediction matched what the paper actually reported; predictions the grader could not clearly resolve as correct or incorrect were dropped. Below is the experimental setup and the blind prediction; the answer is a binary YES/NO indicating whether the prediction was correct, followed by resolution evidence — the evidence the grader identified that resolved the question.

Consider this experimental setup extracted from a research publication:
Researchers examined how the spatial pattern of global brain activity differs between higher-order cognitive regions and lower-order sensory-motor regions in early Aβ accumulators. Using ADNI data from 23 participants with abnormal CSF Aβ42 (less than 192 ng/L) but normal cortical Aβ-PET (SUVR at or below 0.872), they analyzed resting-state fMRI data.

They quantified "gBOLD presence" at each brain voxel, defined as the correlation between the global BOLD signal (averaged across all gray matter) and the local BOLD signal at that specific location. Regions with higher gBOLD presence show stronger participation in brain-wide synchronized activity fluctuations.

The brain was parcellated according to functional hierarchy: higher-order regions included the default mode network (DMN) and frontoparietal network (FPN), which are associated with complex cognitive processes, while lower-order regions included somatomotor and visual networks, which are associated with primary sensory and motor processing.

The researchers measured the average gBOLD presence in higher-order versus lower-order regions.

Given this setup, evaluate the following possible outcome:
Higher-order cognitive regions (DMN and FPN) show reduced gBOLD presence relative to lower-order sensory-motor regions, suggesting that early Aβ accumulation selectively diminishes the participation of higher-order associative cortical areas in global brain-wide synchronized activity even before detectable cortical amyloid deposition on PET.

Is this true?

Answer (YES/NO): YES